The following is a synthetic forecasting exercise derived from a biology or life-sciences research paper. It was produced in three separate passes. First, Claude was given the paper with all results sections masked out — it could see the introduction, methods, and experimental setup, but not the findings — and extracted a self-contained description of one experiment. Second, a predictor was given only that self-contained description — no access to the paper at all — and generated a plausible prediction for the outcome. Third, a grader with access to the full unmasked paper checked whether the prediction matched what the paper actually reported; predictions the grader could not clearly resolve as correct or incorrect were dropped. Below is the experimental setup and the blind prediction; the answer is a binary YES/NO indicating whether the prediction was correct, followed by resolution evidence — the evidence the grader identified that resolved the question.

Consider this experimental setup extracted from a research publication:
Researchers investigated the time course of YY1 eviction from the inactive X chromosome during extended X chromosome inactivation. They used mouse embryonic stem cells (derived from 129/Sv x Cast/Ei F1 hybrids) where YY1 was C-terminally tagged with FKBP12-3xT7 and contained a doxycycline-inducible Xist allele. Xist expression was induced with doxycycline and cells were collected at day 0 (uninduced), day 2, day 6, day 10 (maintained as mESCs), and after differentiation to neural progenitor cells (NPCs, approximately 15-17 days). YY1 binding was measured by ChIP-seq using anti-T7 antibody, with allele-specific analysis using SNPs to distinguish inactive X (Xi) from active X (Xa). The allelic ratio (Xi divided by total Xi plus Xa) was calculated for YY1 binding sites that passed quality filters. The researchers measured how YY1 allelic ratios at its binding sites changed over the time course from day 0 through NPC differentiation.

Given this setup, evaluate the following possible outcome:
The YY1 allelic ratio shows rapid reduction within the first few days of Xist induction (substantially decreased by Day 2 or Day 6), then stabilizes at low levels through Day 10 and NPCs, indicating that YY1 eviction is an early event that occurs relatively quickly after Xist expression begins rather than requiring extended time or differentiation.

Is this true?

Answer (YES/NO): NO